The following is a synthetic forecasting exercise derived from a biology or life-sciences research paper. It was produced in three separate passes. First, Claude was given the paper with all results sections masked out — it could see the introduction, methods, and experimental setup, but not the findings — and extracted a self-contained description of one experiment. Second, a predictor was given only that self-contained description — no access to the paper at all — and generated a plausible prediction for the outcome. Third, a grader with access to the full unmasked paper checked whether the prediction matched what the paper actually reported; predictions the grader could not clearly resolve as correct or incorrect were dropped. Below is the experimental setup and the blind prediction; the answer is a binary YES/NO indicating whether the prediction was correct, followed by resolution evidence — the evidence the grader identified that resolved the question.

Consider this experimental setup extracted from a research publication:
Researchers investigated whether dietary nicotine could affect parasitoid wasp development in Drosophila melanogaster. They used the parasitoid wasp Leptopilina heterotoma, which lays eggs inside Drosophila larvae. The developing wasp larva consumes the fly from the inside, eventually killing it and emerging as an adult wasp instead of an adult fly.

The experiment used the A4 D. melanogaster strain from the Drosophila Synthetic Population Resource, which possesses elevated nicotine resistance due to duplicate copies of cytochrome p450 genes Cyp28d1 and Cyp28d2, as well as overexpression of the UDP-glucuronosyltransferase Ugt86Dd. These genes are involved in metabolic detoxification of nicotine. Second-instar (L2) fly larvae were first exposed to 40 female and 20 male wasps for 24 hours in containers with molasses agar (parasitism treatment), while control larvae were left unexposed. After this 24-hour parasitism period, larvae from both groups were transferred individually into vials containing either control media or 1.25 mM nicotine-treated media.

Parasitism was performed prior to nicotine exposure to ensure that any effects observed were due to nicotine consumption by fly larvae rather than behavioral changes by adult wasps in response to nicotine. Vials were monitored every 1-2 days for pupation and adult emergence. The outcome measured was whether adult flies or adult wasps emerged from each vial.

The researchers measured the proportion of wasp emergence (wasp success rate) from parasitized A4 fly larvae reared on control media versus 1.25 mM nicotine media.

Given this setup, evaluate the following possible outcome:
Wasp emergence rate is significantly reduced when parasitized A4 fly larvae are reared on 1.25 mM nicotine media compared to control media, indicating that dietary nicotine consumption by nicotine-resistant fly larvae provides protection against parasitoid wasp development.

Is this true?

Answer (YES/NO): YES